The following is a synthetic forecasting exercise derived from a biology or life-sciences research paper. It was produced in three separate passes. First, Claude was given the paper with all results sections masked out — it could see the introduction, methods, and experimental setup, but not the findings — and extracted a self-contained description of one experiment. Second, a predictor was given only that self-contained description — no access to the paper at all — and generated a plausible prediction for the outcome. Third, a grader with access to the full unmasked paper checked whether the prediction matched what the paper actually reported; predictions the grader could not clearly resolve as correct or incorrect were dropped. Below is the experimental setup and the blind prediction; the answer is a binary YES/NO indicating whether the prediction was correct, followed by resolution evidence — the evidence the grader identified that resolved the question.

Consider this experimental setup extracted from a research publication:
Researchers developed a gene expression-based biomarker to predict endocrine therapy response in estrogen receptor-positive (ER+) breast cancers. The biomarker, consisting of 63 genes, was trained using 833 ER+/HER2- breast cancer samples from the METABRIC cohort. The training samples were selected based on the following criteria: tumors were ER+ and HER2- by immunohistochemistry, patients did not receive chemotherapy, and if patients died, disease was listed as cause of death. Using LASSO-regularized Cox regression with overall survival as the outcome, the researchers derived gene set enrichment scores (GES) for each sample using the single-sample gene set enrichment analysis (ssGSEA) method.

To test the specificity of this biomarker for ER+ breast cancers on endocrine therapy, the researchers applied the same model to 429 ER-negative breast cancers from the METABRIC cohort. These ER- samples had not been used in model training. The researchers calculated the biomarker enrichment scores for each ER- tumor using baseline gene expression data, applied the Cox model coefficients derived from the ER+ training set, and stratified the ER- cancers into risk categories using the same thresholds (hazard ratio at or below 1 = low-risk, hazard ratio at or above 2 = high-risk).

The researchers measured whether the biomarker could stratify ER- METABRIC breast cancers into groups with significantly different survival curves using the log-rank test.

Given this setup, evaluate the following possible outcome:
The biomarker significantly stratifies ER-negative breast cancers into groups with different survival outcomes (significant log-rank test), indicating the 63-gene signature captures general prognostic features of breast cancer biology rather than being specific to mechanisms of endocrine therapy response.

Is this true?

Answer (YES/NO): NO